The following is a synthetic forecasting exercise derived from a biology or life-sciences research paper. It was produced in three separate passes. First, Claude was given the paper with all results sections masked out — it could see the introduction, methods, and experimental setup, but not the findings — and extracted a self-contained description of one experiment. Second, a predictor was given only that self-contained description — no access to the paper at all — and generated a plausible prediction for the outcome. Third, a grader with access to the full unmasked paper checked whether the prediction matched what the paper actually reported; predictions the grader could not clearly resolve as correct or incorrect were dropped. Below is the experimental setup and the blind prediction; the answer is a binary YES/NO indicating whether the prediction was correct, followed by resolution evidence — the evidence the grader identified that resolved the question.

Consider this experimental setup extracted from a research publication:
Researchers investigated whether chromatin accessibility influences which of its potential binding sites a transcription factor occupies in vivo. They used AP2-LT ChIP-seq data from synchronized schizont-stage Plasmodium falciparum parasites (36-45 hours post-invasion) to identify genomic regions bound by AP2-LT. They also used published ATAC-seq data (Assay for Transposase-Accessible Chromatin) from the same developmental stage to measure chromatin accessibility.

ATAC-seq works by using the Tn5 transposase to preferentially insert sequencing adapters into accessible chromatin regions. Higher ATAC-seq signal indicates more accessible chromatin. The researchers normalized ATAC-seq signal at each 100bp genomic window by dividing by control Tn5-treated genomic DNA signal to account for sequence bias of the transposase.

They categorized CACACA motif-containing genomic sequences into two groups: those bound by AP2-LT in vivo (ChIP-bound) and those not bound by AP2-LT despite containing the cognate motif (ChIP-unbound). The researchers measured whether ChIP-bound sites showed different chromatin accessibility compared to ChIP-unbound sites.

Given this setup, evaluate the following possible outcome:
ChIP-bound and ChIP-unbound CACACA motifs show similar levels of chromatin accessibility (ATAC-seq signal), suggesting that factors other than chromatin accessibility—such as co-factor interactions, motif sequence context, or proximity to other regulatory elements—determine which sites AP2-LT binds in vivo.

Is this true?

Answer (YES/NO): NO